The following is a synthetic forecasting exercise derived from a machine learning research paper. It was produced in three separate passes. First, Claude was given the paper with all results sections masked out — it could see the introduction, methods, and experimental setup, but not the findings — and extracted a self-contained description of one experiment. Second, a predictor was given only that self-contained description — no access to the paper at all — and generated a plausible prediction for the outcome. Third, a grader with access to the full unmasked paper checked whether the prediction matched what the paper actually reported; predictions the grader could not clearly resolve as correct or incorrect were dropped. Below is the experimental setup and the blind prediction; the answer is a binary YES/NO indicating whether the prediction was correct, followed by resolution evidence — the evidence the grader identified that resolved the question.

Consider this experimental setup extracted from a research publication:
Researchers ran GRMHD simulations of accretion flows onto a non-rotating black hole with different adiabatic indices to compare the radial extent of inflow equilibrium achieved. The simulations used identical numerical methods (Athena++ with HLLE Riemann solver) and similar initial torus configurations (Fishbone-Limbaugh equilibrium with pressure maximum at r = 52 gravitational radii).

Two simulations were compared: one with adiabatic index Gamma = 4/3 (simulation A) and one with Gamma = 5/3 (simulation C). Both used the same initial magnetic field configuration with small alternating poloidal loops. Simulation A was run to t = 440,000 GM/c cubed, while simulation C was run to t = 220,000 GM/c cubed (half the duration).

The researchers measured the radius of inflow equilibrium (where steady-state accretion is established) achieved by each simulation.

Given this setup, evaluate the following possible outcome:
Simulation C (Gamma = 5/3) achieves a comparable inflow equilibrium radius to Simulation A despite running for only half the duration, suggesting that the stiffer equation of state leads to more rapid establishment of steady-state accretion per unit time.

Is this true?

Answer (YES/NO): NO